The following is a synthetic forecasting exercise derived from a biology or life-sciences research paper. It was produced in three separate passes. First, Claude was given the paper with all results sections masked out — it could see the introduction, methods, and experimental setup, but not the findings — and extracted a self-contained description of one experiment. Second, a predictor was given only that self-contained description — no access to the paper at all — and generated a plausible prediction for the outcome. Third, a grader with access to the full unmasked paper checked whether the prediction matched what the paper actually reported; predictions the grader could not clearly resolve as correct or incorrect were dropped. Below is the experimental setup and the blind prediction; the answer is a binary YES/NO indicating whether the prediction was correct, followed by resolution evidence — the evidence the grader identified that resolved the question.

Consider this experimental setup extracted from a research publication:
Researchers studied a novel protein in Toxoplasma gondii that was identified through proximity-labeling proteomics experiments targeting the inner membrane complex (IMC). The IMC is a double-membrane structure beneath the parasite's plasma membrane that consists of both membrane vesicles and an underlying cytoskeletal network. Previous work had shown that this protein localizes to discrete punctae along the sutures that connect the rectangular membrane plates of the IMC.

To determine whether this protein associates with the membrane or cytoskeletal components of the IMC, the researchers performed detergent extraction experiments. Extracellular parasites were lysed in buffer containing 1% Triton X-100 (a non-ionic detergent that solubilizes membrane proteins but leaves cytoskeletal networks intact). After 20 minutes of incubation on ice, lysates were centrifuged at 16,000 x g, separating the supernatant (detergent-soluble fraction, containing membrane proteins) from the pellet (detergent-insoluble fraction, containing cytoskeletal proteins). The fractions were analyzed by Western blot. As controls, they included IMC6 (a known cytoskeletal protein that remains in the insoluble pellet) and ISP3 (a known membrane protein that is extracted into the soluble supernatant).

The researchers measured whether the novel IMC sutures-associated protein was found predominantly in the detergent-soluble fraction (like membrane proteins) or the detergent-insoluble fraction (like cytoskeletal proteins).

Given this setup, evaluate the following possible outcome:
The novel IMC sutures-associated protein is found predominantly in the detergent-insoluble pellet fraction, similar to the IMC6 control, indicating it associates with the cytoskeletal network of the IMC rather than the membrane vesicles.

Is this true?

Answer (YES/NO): YES